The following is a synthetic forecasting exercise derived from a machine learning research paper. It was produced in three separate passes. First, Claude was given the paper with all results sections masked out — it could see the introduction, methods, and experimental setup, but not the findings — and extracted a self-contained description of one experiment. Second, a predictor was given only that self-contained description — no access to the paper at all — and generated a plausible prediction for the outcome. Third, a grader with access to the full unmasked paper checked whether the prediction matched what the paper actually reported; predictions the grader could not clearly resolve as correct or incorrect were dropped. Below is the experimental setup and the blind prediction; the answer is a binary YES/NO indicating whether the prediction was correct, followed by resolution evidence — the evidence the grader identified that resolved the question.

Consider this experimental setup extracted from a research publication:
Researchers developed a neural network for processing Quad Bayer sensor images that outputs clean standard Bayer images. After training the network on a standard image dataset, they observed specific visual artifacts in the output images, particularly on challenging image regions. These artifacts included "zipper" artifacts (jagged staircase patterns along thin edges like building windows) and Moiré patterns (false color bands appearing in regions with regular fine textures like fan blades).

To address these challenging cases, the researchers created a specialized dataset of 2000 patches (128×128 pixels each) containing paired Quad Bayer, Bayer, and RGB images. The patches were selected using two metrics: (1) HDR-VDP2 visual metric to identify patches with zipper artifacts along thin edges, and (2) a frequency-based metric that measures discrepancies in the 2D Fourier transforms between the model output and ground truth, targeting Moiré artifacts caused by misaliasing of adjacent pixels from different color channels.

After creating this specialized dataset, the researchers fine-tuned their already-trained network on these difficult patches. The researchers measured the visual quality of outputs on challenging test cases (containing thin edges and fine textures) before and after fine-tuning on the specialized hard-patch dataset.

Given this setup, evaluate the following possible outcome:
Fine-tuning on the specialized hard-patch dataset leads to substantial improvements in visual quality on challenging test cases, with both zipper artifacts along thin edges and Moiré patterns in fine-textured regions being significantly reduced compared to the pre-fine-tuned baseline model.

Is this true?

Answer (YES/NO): YES